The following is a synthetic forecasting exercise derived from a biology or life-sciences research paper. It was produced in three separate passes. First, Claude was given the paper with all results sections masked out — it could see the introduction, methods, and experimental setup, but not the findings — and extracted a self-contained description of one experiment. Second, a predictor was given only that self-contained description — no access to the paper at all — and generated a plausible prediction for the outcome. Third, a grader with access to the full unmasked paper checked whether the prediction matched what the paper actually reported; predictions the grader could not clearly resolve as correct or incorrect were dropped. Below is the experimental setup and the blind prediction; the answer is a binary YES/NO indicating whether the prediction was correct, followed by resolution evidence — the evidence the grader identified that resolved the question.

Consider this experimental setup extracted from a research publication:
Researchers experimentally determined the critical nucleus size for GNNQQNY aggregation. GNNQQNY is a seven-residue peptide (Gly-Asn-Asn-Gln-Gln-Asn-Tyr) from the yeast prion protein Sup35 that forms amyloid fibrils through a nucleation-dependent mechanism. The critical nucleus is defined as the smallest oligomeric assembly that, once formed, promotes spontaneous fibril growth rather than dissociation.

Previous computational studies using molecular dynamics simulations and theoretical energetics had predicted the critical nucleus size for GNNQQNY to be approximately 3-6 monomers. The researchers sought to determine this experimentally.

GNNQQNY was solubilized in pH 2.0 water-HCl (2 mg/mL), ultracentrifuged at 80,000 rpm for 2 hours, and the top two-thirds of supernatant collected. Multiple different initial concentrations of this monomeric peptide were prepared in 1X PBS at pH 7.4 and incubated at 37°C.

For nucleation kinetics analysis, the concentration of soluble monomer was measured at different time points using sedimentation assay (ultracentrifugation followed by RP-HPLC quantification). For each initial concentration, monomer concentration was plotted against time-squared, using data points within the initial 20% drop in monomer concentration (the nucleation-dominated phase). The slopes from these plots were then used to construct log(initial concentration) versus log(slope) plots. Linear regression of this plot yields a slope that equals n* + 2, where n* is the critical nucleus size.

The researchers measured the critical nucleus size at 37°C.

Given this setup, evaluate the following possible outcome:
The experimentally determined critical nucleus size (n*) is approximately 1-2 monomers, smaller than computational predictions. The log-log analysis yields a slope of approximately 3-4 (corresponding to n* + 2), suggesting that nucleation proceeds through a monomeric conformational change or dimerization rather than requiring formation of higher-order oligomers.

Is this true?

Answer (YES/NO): NO